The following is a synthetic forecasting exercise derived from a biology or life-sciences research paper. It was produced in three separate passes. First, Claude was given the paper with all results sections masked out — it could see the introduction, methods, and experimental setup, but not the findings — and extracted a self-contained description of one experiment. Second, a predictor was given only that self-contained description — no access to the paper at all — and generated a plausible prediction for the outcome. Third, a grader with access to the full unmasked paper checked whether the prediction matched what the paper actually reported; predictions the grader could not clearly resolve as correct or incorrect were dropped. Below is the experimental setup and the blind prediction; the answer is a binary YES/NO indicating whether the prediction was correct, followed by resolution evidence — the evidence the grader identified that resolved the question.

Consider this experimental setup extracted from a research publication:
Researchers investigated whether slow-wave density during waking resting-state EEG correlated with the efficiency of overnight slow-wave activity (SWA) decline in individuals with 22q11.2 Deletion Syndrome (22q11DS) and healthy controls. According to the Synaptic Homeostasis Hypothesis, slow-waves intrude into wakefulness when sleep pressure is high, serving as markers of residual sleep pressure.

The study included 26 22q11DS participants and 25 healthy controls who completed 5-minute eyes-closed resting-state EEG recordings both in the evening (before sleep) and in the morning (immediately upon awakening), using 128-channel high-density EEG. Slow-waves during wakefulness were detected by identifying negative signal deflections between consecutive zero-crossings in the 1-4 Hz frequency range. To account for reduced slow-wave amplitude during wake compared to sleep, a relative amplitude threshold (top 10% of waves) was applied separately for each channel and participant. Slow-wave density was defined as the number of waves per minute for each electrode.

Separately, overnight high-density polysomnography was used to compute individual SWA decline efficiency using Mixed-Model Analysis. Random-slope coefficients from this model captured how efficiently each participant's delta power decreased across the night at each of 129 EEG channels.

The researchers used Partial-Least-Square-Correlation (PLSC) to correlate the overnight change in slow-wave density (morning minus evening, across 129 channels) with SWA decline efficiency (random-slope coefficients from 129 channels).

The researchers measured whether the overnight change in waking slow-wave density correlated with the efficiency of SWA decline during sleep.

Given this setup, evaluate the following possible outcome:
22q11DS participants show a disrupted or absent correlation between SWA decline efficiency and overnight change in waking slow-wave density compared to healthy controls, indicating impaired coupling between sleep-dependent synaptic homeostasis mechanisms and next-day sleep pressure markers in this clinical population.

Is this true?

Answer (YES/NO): NO